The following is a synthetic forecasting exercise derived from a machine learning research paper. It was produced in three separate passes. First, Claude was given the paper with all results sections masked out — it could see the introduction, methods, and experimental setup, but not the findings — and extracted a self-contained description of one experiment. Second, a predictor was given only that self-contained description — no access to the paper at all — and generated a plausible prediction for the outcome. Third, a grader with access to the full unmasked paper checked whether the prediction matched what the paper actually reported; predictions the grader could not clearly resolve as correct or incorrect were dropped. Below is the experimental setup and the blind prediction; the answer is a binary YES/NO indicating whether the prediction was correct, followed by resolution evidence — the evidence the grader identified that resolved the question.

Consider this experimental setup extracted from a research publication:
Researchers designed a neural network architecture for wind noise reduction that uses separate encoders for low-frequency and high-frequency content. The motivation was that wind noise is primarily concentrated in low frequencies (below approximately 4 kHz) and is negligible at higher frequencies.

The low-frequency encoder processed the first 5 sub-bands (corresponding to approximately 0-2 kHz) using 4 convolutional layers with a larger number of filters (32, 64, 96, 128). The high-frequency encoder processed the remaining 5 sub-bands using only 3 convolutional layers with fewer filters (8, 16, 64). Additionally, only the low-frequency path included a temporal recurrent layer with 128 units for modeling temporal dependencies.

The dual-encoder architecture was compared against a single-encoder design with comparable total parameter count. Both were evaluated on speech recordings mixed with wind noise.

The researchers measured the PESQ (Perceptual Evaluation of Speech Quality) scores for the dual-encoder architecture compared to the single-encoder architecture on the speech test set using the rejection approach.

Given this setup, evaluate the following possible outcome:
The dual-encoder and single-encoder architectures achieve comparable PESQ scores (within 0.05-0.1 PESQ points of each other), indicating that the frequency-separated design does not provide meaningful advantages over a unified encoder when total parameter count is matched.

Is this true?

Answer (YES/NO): YES